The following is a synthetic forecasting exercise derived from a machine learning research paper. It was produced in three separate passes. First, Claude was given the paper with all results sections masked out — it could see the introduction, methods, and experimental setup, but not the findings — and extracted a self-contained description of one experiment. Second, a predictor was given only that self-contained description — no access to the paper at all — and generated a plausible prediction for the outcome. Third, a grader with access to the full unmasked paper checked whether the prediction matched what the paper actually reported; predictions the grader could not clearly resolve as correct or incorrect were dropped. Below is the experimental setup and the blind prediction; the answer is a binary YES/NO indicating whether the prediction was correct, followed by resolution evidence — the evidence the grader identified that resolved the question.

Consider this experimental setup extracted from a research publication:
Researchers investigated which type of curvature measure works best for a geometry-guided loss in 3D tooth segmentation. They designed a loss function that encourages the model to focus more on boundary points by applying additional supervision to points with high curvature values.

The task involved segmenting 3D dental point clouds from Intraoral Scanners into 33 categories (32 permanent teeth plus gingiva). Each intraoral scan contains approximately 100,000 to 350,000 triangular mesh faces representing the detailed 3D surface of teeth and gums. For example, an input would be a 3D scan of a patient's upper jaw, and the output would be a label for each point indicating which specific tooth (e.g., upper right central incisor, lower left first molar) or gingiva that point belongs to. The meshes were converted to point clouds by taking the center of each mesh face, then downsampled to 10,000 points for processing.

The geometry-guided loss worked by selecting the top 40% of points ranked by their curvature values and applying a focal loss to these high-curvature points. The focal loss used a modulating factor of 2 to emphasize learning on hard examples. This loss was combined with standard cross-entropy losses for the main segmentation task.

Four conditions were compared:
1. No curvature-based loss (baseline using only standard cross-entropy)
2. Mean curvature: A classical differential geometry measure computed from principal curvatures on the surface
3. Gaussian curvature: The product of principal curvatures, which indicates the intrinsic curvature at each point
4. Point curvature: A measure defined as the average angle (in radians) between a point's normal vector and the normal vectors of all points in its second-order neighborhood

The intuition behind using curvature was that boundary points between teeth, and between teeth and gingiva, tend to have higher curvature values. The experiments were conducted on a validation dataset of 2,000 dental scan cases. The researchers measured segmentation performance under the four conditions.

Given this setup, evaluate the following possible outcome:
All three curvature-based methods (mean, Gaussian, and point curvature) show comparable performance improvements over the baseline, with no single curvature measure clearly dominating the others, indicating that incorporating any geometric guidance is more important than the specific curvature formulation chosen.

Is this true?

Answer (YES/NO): NO